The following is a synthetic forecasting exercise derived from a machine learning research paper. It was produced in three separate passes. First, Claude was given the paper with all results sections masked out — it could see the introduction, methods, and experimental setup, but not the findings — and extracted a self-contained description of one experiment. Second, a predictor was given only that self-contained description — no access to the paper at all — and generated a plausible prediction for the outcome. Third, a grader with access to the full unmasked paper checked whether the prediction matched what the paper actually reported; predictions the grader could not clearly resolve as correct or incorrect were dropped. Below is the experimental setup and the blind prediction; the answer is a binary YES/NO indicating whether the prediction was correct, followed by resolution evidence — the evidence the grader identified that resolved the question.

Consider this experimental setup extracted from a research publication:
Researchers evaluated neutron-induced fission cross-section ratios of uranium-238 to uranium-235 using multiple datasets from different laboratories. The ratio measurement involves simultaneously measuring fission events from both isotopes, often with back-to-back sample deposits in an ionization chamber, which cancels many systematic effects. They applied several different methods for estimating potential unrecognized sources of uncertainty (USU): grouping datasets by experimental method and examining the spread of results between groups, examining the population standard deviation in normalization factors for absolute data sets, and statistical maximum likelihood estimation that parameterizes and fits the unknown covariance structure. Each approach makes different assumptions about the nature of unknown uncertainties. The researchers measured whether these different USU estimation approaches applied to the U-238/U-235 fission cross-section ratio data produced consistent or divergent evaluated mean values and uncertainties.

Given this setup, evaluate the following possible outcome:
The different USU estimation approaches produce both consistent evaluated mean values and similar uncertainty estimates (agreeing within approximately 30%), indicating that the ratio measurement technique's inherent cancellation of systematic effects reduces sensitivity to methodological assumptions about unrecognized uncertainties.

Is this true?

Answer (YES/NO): NO